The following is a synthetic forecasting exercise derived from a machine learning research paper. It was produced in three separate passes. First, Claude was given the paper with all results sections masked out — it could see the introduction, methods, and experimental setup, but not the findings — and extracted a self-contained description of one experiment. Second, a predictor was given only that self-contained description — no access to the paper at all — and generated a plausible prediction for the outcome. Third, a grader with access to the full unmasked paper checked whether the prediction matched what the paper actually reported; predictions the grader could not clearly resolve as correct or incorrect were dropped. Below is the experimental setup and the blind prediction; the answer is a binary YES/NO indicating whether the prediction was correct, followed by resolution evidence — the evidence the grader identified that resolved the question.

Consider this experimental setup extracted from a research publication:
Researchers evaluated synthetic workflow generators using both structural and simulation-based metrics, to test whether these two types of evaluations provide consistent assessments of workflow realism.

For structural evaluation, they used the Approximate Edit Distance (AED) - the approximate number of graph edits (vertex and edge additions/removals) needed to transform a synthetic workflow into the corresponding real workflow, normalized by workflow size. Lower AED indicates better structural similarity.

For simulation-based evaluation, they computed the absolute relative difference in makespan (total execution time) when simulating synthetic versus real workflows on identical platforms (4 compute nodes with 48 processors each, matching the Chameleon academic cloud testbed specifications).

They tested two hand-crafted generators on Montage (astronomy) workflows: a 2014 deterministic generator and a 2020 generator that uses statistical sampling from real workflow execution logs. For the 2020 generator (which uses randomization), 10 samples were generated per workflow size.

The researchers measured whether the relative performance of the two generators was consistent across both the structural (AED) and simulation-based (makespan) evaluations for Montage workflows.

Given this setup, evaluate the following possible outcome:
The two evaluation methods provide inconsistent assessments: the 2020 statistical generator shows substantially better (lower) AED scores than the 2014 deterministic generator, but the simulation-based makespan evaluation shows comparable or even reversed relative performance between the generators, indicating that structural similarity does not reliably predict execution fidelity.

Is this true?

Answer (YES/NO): NO